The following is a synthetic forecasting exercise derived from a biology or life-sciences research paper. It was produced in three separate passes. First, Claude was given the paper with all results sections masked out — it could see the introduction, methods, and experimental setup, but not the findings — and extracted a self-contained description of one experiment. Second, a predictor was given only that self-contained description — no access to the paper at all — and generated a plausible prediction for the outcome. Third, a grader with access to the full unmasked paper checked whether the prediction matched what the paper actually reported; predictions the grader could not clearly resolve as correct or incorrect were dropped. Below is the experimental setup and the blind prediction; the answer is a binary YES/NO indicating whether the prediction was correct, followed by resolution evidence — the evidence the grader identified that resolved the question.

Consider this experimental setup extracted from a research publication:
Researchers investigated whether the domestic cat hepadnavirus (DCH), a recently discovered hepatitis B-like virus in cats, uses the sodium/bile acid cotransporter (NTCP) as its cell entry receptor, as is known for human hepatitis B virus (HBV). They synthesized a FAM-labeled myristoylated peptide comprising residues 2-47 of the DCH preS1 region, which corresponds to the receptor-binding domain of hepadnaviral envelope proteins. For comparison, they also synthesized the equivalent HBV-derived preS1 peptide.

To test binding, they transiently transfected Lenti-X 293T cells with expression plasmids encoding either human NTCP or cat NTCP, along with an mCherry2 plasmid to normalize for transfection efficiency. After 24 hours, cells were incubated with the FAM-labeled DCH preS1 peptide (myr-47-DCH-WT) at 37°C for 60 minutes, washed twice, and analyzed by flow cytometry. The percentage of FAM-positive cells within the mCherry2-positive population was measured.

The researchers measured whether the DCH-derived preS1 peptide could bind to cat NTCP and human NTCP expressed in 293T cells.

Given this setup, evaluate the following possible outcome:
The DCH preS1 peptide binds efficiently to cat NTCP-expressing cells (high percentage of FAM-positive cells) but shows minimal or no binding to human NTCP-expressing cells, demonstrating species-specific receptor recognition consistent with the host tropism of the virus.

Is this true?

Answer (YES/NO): NO